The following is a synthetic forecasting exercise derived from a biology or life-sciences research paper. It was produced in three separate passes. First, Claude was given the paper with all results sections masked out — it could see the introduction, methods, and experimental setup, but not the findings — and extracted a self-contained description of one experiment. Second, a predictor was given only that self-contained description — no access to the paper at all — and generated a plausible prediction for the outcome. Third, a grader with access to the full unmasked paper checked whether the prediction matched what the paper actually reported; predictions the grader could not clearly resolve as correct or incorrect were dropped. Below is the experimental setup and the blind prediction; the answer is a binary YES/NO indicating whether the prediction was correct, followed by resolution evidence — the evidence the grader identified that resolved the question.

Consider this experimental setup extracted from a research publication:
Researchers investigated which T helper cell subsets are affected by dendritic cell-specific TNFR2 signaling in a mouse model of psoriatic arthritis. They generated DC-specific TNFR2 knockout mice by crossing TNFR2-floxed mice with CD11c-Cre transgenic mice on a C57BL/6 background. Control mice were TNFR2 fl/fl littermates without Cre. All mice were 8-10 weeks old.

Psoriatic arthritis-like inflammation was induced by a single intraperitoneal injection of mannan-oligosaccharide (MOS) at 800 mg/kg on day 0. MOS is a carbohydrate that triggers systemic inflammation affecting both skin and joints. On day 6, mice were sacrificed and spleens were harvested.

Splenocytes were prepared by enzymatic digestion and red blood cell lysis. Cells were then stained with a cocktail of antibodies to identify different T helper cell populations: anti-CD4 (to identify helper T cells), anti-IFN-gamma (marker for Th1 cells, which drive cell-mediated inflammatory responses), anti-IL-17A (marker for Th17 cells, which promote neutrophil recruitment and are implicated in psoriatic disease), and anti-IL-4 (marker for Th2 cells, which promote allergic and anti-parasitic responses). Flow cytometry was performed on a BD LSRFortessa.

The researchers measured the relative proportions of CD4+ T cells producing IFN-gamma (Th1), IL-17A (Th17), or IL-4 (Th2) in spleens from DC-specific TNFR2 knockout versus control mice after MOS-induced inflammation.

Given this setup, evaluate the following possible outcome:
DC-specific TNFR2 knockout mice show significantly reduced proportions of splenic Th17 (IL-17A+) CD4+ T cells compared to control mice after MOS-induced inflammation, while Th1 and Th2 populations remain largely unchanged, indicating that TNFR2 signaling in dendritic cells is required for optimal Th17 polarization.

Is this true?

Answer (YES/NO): NO